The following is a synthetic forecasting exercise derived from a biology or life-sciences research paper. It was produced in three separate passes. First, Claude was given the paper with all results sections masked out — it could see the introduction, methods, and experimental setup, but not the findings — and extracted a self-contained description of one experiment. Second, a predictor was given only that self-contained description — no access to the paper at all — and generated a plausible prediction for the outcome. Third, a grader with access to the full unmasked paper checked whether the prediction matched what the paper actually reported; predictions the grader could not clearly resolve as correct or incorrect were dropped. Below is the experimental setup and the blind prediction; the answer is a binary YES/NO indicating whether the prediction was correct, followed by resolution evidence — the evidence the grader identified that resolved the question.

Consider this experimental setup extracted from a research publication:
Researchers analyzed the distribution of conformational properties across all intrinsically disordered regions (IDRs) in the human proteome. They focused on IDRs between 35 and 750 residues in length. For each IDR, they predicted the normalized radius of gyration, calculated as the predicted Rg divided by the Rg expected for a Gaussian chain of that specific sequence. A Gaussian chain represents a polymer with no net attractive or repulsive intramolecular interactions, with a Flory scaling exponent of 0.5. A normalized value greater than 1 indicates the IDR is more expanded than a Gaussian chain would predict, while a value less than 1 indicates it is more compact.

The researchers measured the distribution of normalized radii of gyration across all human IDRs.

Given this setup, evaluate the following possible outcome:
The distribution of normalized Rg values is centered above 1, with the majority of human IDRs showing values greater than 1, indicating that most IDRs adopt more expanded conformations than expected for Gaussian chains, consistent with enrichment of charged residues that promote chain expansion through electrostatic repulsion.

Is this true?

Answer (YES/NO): YES